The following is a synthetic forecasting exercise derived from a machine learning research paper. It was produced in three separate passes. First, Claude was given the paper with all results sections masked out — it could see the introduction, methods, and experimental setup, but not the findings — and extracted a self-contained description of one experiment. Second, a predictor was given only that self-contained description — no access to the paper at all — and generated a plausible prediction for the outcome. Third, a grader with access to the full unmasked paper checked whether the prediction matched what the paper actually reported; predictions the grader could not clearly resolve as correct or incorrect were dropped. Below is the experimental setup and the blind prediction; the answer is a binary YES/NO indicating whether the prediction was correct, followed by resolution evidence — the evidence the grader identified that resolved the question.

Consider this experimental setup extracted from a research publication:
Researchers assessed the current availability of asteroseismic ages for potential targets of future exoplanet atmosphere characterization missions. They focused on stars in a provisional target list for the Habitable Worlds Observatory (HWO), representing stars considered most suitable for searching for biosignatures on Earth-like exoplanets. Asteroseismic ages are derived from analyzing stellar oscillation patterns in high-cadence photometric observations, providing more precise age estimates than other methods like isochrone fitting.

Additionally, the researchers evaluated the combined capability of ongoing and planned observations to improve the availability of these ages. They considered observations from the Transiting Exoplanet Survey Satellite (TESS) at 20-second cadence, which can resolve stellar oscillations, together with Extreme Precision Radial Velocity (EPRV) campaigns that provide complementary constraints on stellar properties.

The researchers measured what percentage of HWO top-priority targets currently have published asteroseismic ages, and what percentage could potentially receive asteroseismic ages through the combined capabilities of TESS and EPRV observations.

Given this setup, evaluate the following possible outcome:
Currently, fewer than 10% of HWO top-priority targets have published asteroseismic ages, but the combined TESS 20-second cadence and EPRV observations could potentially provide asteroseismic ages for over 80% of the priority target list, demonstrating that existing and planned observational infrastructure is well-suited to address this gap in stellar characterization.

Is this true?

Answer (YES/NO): NO